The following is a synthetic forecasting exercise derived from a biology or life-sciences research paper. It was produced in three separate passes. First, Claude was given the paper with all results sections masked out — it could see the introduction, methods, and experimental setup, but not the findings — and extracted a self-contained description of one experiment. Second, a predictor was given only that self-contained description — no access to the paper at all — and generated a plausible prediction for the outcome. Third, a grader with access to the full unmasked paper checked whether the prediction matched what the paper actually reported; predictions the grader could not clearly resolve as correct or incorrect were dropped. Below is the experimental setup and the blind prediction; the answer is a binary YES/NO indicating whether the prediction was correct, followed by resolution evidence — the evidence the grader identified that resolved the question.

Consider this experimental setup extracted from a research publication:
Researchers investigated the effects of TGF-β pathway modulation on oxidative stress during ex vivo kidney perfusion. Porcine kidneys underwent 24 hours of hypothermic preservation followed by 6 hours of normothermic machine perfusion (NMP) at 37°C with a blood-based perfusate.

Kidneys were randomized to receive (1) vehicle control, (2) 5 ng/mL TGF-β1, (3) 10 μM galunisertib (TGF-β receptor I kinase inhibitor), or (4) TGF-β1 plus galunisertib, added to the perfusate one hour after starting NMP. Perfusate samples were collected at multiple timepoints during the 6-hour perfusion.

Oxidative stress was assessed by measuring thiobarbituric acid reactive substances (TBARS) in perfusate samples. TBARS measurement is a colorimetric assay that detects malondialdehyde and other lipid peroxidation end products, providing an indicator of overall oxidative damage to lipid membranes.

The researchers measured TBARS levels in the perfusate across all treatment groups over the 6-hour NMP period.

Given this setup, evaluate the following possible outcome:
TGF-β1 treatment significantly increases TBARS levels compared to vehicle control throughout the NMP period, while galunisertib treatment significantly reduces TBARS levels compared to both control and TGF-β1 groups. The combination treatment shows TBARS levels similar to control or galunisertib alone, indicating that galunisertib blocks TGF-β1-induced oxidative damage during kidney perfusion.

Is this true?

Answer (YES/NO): NO